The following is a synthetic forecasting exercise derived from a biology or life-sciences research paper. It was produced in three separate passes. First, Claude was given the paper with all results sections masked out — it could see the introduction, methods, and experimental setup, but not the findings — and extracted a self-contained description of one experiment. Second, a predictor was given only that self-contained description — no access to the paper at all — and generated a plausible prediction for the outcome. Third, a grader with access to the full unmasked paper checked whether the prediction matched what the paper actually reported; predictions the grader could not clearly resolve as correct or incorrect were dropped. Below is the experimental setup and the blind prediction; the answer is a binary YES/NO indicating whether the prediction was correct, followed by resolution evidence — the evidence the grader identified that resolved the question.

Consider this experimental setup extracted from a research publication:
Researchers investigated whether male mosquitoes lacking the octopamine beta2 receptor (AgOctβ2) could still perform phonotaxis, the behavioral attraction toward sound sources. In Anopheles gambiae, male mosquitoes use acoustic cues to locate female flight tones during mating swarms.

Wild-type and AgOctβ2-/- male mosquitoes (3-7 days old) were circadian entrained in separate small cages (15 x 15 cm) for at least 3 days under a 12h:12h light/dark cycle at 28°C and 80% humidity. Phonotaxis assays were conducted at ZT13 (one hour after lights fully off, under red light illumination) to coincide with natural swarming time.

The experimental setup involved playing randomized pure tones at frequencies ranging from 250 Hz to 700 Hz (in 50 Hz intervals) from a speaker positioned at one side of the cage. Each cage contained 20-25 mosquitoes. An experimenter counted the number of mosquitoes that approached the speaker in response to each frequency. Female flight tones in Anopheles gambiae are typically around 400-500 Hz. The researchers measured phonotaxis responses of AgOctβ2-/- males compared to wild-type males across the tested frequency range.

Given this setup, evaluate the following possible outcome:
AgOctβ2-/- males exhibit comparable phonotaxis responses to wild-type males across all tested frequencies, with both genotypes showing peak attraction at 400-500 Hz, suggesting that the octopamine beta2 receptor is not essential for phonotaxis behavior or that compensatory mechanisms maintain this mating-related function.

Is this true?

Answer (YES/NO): NO